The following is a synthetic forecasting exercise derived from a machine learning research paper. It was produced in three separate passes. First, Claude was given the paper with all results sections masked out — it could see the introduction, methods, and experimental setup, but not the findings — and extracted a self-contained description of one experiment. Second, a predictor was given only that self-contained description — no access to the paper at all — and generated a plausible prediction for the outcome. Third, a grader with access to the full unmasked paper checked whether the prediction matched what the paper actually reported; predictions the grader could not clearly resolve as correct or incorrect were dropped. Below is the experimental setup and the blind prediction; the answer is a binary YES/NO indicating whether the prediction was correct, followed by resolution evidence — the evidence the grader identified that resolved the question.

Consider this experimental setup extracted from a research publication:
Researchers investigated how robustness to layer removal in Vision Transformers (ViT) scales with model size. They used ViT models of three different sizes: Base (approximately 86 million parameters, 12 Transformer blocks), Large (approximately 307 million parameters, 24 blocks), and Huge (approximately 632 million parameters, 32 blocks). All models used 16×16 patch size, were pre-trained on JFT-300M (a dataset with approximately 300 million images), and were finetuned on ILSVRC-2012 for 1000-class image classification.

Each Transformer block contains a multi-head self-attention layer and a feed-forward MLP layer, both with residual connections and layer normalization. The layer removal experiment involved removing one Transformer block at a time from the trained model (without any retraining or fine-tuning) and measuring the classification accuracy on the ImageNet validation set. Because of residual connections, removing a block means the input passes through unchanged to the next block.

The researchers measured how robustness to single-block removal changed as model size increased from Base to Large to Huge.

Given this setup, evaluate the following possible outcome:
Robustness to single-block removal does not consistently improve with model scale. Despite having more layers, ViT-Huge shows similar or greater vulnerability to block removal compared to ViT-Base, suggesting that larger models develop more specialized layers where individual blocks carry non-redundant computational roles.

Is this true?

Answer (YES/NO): NO